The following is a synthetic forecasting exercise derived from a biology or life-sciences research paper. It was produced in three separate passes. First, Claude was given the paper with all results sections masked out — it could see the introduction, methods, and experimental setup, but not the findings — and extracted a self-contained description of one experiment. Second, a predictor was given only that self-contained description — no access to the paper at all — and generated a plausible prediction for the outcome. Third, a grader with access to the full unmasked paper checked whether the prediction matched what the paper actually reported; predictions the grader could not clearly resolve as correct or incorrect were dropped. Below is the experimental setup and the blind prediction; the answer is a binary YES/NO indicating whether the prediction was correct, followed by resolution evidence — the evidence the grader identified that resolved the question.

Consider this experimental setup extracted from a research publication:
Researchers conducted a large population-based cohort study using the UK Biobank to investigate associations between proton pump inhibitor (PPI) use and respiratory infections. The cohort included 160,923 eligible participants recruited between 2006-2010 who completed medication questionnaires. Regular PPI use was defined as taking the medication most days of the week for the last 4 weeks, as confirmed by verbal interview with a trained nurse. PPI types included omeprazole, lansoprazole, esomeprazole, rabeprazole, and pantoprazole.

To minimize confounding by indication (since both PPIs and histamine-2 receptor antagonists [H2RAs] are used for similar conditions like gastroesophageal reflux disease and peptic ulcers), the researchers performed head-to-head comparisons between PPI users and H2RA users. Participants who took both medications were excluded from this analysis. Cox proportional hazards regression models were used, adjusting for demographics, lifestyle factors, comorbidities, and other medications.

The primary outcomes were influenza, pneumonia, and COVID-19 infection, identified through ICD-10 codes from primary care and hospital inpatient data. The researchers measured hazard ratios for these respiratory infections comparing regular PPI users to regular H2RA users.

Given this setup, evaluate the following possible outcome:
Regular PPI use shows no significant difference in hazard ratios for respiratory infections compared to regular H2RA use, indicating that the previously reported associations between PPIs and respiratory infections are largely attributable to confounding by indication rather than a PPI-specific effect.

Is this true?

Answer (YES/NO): NO